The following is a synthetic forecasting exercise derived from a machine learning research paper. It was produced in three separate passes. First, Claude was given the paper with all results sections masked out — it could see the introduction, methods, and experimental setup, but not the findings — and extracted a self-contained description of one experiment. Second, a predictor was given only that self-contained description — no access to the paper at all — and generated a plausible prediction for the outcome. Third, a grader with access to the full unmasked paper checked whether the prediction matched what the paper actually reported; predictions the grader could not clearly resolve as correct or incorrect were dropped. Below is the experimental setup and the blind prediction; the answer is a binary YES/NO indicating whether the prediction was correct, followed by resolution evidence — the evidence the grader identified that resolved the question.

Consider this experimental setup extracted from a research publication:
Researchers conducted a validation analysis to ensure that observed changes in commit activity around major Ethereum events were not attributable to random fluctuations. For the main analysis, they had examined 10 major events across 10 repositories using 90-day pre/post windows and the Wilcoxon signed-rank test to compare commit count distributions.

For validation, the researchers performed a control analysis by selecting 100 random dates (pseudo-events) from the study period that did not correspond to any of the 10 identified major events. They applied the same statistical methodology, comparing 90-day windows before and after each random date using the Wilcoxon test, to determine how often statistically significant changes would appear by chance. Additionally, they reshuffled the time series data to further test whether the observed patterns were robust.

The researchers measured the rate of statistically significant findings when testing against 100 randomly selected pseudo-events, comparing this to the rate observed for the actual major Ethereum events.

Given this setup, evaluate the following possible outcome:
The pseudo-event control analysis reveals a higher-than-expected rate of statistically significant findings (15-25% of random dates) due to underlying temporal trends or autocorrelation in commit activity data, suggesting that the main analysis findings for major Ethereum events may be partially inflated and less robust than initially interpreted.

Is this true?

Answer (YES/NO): NO